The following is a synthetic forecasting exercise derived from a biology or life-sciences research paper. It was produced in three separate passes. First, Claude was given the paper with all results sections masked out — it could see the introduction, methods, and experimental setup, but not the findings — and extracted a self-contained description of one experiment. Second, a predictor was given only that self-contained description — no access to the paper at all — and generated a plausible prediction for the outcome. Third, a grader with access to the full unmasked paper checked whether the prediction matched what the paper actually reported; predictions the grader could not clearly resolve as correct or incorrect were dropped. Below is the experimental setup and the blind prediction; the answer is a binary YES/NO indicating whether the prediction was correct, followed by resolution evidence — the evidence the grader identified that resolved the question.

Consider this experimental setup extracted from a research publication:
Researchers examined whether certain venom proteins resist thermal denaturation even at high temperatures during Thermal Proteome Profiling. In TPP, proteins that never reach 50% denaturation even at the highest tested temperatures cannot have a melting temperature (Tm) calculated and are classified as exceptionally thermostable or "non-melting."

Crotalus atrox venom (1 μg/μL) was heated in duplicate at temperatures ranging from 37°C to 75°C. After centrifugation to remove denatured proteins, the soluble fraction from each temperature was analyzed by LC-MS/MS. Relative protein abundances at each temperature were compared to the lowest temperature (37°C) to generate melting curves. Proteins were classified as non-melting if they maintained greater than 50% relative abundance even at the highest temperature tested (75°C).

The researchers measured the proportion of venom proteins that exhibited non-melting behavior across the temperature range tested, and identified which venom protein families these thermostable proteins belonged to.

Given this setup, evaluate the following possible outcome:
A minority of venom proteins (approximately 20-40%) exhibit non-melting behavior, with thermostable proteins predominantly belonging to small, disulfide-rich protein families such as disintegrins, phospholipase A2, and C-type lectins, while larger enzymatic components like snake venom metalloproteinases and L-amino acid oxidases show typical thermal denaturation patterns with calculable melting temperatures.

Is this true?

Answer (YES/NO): NO